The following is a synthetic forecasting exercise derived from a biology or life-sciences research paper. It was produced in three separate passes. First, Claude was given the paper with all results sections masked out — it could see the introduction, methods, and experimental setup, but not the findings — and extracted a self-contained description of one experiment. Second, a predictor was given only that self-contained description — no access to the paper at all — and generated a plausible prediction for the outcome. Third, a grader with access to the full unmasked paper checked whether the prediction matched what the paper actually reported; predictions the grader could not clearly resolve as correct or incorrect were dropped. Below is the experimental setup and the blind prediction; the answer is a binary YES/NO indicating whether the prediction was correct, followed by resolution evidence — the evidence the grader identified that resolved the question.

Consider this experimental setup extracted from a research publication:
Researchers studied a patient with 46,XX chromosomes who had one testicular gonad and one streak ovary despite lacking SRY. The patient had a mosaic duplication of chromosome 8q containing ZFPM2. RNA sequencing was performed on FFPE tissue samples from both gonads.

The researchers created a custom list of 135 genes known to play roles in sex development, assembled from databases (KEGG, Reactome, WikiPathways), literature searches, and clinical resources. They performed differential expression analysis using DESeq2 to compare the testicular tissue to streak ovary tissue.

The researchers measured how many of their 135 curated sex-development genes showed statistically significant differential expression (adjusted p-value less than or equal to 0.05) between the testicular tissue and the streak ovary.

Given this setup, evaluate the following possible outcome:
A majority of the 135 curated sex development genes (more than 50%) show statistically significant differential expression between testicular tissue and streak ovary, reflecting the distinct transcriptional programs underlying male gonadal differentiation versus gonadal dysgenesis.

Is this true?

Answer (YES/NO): YES